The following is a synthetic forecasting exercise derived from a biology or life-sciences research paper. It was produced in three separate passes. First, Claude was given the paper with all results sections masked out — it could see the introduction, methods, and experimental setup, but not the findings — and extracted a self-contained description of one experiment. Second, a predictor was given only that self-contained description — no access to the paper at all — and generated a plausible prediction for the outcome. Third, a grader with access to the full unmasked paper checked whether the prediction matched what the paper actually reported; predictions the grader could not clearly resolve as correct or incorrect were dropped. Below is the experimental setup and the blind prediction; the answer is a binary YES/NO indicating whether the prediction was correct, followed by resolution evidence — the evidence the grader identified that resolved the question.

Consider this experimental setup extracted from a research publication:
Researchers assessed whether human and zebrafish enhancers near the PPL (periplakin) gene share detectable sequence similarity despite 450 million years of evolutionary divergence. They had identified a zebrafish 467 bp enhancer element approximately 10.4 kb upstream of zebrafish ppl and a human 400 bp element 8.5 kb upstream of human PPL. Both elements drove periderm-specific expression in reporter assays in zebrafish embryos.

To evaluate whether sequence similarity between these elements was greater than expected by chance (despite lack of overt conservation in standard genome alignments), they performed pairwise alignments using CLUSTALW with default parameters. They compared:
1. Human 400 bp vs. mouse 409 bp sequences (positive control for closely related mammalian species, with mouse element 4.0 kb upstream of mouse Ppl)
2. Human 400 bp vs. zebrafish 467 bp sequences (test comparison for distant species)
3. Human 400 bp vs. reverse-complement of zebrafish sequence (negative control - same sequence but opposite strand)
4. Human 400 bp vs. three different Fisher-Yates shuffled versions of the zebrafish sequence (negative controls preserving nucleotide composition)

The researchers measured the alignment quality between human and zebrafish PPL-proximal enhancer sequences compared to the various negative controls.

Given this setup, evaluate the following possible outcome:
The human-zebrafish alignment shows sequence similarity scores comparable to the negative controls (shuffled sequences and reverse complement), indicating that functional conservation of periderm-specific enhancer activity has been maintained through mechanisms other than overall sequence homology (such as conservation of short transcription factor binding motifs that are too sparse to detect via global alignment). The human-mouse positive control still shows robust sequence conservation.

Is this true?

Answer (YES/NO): NO